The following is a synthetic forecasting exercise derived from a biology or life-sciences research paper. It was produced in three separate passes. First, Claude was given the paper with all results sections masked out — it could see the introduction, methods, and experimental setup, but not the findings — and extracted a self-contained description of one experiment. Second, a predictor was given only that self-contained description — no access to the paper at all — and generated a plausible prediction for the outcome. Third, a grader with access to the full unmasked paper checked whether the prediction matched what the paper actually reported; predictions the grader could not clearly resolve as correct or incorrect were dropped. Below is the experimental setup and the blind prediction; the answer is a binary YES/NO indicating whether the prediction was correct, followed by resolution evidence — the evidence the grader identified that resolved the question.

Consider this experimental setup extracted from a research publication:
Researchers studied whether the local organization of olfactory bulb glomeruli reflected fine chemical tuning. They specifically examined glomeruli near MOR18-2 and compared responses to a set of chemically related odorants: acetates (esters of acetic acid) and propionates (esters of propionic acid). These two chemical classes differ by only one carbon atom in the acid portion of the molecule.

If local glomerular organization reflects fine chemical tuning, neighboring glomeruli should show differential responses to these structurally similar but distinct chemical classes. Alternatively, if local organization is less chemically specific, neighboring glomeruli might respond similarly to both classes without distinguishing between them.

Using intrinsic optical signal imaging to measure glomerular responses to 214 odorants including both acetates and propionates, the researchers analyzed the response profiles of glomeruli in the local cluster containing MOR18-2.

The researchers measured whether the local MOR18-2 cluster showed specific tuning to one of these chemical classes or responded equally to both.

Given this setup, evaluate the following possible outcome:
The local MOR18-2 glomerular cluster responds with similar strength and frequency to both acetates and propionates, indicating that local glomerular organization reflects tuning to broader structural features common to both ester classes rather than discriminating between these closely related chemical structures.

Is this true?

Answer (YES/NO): NO